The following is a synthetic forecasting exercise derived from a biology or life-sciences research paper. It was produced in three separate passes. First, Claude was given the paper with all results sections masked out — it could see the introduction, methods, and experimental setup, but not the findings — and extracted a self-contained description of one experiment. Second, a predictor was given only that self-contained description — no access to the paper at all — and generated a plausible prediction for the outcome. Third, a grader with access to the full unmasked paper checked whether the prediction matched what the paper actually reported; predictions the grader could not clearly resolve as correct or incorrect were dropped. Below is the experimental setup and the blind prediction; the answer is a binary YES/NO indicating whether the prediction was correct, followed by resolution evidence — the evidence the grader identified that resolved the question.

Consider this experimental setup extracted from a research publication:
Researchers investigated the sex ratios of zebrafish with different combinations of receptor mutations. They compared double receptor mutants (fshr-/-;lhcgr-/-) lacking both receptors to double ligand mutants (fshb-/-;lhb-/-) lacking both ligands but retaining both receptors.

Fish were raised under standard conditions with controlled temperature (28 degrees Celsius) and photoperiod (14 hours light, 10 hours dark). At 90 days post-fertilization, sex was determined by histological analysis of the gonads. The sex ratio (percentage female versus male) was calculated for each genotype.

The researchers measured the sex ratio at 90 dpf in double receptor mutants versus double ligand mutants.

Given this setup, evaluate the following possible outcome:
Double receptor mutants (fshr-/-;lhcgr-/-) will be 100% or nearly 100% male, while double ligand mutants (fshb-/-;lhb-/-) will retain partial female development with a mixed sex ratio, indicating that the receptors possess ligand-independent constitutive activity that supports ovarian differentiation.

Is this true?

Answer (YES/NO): NO